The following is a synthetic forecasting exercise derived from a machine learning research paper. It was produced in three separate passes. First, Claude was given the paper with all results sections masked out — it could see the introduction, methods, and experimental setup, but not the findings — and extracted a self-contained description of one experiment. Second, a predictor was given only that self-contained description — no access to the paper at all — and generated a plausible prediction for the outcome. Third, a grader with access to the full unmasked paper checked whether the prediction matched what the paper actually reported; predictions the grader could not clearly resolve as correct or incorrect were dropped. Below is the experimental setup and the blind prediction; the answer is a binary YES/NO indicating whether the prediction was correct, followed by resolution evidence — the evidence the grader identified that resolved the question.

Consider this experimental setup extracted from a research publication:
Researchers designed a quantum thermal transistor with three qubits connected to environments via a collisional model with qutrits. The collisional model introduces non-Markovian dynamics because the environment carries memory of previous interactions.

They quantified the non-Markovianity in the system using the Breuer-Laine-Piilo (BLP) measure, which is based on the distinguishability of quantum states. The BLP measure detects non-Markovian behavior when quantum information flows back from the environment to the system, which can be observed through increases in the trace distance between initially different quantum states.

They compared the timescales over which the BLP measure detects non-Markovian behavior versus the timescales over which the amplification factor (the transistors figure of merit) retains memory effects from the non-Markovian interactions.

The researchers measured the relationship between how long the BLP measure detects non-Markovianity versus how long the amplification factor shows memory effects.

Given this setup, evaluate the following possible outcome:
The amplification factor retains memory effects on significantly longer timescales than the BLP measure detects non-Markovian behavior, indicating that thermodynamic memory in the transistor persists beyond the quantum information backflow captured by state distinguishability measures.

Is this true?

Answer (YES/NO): YES